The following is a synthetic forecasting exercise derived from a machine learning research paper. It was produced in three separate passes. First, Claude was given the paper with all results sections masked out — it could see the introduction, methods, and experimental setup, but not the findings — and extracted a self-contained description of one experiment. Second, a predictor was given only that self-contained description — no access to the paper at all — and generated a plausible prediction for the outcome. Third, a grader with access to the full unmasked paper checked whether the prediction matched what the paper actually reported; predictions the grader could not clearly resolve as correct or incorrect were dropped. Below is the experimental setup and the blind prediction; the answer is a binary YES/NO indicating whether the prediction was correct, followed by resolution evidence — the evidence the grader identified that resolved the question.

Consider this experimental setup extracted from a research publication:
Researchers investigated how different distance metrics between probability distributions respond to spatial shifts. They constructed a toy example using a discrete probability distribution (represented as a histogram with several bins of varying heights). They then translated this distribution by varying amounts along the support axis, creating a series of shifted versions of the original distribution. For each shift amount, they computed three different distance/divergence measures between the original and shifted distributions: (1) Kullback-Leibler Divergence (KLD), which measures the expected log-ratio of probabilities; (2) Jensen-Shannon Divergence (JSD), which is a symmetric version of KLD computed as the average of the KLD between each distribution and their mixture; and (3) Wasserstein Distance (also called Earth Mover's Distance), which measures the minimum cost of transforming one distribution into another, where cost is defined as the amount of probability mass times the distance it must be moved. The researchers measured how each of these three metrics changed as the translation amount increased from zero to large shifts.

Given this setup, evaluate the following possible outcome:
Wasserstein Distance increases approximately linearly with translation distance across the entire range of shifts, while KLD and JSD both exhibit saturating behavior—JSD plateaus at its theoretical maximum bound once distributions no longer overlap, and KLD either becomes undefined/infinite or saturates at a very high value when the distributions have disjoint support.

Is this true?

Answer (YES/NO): NO